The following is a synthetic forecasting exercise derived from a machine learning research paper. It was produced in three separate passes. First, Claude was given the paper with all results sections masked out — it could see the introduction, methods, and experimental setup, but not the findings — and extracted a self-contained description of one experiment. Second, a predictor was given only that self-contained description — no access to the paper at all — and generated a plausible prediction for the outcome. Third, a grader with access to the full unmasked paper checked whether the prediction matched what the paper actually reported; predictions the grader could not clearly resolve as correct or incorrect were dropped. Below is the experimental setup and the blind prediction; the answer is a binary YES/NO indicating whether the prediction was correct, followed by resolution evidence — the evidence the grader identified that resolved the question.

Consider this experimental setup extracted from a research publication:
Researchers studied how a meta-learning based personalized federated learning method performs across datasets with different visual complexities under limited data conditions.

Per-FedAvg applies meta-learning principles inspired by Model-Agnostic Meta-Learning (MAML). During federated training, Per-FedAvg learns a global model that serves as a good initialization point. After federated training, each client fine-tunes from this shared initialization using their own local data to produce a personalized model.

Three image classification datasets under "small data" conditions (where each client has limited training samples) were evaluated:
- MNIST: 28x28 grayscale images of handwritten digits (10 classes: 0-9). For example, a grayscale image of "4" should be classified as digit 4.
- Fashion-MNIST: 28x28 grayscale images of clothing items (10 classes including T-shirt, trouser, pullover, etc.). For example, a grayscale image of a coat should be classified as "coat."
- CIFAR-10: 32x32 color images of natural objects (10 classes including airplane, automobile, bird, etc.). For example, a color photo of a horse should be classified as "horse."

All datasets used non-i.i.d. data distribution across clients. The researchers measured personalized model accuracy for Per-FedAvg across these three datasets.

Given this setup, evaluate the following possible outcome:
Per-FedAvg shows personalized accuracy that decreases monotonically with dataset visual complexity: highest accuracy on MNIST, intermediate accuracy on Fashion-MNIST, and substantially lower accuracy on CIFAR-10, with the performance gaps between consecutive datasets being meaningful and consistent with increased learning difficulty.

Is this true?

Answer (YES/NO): YES